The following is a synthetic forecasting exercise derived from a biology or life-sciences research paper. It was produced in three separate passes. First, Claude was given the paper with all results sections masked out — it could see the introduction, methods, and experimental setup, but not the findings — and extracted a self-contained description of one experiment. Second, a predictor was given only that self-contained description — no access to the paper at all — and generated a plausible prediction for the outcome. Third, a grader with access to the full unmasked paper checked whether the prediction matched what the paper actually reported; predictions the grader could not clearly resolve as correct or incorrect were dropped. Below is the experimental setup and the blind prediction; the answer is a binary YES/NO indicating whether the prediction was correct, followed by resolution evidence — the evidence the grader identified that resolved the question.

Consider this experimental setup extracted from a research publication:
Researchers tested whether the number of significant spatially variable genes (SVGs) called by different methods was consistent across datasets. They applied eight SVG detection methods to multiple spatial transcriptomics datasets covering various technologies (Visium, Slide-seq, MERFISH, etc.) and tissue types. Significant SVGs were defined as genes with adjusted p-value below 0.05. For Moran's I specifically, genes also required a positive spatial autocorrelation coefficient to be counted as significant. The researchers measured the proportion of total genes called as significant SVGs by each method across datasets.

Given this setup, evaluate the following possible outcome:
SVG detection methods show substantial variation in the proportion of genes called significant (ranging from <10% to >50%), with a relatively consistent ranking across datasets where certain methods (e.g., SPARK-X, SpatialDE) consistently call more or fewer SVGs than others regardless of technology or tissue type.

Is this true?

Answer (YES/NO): NO